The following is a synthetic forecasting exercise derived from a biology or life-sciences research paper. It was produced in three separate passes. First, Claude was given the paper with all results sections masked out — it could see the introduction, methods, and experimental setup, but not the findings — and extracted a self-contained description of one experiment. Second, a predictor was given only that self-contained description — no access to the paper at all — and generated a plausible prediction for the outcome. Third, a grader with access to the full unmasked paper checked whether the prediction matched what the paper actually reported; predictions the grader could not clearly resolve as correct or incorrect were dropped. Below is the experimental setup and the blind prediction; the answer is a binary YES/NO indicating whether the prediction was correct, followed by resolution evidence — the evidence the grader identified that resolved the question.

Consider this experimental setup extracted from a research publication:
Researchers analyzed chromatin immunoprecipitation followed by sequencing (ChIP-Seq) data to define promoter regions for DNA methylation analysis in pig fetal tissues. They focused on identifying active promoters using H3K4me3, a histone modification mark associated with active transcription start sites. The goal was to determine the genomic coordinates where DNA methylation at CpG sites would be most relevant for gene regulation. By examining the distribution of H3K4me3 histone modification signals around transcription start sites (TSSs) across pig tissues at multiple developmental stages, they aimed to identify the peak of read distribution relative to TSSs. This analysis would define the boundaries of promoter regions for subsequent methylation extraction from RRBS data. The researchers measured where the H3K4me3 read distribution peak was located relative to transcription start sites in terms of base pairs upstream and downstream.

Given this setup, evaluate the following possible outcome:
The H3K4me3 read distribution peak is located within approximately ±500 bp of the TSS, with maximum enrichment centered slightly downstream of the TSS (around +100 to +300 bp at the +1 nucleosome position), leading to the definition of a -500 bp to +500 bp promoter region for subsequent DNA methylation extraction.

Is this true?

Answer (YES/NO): NO